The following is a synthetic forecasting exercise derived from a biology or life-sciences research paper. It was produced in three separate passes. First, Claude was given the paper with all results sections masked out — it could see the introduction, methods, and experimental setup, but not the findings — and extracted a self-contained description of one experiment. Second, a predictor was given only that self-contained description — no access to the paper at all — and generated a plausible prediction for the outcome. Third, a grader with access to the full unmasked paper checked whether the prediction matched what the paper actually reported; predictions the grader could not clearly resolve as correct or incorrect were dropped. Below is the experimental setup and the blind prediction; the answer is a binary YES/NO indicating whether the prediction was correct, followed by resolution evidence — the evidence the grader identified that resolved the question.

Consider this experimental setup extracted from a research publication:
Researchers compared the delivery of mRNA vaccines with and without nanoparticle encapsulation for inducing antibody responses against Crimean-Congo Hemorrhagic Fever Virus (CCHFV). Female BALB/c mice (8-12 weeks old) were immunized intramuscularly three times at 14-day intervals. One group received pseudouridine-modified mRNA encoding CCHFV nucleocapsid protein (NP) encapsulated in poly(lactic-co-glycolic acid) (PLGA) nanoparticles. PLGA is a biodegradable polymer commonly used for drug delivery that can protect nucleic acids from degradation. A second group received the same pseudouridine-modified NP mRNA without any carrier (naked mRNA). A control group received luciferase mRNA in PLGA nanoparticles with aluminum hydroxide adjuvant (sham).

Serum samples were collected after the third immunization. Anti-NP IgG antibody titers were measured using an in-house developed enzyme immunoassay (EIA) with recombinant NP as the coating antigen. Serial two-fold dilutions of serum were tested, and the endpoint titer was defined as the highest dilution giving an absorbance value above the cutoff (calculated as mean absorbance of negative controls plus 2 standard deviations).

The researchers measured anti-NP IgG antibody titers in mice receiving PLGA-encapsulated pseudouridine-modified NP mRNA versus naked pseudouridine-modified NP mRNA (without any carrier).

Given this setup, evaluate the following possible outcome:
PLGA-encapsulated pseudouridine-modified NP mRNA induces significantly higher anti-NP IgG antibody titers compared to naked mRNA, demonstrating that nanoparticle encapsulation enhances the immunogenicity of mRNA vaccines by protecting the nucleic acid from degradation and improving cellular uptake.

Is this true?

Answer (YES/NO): NO